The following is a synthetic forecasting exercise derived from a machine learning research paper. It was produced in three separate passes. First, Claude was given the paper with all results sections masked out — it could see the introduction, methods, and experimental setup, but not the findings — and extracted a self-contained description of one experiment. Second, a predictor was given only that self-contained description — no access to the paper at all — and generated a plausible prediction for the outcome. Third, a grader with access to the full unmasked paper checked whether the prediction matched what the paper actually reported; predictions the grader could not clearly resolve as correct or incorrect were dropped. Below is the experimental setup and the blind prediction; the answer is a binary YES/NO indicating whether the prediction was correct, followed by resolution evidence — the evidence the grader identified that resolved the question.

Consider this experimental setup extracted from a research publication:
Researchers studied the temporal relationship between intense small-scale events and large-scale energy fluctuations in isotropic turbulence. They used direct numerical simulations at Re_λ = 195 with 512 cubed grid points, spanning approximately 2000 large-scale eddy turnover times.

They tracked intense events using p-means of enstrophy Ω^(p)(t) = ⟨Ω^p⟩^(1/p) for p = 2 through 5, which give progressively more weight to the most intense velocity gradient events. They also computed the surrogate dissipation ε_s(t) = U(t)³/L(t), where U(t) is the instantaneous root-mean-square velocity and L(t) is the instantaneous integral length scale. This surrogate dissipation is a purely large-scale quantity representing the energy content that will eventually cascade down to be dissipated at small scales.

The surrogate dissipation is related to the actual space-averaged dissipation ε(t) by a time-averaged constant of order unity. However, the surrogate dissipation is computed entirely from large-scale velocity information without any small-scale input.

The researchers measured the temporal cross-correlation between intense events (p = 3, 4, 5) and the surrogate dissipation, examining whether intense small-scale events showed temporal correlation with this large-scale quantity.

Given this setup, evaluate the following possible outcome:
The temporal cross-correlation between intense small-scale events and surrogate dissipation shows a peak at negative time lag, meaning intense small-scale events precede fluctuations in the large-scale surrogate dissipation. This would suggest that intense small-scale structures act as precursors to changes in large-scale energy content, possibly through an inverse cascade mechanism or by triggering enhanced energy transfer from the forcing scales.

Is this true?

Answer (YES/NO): NO